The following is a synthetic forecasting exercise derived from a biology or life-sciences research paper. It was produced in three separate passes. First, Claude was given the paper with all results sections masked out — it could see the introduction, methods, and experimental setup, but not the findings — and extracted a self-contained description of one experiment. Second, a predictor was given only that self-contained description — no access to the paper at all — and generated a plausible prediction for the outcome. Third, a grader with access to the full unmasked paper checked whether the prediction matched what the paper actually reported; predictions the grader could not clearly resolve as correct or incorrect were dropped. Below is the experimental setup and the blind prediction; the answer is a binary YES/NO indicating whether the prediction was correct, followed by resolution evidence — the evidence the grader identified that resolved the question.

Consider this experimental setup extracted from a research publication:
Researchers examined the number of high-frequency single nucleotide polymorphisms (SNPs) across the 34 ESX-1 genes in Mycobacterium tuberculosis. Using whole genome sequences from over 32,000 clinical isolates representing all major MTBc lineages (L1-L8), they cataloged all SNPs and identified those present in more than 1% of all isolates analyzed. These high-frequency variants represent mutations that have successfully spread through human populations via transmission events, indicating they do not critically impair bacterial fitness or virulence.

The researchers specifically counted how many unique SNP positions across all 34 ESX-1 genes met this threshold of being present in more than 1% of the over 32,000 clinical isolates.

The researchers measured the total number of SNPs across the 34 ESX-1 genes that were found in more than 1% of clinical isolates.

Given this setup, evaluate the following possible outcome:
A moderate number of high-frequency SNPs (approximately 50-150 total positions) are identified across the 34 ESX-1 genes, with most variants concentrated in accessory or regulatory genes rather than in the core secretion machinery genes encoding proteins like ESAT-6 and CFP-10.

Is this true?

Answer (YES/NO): NO